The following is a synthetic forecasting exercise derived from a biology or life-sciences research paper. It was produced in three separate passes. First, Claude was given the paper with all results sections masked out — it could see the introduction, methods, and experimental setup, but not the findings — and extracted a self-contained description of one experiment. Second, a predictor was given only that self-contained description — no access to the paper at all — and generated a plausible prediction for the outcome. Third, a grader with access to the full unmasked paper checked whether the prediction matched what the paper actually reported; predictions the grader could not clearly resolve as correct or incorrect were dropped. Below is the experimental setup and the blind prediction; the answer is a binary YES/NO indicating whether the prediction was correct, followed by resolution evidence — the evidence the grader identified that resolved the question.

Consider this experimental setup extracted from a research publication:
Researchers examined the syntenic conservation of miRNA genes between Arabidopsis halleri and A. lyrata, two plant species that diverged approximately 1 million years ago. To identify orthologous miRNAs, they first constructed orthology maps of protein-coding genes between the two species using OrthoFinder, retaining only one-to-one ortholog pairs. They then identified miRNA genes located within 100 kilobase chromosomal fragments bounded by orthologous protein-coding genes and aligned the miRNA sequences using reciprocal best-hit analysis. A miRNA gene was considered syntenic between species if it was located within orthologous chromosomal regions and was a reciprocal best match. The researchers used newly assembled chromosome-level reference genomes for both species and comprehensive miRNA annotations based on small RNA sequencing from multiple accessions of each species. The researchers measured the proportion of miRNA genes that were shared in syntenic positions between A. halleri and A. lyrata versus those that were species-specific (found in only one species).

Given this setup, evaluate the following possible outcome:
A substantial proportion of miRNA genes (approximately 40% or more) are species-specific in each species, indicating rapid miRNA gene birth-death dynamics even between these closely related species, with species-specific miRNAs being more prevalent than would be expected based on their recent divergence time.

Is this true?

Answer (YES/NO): YES